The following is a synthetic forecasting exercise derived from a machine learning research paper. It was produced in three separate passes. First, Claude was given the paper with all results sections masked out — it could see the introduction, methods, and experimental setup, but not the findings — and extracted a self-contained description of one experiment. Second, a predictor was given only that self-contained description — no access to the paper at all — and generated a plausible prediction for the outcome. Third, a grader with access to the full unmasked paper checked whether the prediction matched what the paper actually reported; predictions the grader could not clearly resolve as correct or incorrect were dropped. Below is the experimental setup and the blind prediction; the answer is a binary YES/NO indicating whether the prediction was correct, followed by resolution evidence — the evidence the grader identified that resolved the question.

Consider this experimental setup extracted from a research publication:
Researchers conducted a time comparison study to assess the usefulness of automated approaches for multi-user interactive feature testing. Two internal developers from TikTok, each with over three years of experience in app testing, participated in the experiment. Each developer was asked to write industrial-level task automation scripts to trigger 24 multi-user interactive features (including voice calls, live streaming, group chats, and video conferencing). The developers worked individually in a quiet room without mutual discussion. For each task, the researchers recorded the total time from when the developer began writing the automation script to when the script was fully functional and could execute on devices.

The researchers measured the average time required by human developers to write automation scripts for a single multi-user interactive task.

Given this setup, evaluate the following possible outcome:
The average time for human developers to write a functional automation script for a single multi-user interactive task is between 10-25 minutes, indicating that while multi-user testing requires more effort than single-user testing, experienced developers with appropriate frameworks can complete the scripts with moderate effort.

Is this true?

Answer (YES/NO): YES